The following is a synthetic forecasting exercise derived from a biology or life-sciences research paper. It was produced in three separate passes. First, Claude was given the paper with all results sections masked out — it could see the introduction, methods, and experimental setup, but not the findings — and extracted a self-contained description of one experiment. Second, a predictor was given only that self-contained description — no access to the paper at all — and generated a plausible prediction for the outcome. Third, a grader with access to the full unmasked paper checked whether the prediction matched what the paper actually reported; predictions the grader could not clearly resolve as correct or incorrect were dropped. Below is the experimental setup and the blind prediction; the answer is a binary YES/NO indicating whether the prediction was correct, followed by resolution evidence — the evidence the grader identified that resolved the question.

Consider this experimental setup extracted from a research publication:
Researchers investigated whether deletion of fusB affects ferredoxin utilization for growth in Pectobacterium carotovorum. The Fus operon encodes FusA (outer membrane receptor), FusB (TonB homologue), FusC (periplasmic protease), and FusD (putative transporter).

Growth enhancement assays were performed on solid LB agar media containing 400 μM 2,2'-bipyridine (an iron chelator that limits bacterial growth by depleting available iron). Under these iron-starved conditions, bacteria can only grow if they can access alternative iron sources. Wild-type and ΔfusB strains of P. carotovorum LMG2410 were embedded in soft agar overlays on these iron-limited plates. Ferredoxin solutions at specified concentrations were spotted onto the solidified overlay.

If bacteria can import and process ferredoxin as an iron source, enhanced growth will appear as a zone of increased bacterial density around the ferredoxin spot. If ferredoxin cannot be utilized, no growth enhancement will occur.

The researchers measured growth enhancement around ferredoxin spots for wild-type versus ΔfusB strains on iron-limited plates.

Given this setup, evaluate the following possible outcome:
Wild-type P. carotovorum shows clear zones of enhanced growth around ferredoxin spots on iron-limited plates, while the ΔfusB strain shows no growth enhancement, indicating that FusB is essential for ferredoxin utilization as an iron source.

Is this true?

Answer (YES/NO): YES